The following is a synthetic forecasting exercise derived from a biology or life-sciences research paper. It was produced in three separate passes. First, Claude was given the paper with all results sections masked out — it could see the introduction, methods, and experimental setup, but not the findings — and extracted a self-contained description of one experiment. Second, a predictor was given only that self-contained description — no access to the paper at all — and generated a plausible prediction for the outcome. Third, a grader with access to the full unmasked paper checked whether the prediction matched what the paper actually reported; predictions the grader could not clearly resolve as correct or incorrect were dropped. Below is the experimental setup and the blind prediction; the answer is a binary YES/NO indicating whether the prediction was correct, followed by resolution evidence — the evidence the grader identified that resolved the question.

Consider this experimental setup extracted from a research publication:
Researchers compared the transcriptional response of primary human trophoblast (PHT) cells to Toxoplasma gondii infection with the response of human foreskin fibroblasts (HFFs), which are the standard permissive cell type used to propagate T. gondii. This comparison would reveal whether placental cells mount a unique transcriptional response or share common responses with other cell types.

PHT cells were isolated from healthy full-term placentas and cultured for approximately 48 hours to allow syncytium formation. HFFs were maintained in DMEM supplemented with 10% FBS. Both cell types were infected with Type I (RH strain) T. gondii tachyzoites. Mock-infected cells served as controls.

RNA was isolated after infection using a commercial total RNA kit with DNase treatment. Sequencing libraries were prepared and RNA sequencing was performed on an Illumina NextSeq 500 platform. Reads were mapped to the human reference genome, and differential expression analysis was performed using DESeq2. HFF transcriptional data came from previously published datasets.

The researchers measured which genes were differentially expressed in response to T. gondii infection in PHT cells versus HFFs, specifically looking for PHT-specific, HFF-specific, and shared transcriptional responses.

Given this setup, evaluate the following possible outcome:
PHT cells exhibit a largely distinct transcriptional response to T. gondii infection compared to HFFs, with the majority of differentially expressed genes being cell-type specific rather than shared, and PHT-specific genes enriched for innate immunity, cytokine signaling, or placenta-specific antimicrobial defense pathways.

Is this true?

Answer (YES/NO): YES